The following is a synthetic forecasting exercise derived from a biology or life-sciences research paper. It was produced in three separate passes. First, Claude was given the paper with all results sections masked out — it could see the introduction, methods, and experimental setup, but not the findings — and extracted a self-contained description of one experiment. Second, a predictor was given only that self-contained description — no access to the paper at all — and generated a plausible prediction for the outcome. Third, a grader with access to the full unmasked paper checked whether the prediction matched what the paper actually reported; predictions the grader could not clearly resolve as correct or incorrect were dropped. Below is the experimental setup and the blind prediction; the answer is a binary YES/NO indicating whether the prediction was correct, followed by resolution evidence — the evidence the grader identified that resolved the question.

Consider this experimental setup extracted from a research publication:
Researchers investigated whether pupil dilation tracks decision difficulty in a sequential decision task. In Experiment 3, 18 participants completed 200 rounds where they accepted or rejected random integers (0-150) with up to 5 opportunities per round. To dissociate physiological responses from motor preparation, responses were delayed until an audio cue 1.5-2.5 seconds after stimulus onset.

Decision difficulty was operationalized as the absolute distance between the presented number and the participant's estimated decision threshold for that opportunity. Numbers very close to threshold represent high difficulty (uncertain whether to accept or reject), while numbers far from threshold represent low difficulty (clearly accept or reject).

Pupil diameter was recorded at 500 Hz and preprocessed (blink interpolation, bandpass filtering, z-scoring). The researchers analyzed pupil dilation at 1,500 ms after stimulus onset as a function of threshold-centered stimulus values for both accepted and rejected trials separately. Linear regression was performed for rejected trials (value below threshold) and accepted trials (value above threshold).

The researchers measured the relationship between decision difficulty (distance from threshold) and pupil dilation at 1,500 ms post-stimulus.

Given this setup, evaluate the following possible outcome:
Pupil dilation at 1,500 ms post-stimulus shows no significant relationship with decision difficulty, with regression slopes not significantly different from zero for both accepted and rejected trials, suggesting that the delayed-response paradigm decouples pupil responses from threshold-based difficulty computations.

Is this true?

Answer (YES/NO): NO